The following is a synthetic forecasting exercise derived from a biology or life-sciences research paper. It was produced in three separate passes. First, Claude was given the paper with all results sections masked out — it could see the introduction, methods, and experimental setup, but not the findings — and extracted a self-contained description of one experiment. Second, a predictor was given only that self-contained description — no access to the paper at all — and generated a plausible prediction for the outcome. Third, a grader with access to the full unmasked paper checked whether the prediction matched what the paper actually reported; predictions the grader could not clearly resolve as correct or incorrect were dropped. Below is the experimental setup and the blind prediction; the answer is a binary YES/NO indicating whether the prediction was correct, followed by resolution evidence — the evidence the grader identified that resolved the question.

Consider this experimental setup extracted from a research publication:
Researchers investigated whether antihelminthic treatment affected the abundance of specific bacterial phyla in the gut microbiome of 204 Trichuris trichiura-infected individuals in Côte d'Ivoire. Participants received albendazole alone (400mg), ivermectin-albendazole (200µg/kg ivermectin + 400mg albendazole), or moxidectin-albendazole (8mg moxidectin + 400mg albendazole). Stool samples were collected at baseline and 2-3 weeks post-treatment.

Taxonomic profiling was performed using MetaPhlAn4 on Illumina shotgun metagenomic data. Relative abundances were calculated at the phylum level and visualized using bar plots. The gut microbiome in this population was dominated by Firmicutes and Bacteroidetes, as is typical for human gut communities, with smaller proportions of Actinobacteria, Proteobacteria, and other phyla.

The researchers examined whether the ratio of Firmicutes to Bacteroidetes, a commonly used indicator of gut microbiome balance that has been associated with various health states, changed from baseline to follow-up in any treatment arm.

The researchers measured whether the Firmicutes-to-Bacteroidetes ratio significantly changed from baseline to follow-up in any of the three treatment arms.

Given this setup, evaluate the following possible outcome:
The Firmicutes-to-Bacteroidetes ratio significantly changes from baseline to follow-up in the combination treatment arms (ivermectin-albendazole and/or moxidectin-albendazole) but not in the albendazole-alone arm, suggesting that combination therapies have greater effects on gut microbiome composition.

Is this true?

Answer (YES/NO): NO